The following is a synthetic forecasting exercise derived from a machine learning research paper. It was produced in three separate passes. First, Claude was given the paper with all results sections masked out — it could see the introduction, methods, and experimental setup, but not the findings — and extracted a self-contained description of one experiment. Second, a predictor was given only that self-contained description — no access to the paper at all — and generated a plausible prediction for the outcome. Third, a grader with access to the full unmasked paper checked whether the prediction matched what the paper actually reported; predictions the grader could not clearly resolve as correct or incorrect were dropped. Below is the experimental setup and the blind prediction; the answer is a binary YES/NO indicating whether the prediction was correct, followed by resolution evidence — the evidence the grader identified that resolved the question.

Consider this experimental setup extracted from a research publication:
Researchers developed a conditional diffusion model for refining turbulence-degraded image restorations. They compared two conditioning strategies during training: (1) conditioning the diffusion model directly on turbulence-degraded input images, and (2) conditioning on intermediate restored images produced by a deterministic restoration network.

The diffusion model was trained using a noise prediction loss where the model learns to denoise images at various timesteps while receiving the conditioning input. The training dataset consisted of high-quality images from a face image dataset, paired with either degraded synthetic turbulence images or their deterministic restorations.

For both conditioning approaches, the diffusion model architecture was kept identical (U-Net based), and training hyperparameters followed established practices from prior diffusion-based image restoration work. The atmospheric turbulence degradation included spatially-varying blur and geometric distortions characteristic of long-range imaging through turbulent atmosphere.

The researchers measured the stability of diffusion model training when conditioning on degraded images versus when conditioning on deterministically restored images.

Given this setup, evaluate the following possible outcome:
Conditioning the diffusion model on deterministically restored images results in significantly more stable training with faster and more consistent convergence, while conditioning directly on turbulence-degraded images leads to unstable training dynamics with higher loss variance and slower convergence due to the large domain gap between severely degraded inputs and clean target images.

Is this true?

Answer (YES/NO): NO